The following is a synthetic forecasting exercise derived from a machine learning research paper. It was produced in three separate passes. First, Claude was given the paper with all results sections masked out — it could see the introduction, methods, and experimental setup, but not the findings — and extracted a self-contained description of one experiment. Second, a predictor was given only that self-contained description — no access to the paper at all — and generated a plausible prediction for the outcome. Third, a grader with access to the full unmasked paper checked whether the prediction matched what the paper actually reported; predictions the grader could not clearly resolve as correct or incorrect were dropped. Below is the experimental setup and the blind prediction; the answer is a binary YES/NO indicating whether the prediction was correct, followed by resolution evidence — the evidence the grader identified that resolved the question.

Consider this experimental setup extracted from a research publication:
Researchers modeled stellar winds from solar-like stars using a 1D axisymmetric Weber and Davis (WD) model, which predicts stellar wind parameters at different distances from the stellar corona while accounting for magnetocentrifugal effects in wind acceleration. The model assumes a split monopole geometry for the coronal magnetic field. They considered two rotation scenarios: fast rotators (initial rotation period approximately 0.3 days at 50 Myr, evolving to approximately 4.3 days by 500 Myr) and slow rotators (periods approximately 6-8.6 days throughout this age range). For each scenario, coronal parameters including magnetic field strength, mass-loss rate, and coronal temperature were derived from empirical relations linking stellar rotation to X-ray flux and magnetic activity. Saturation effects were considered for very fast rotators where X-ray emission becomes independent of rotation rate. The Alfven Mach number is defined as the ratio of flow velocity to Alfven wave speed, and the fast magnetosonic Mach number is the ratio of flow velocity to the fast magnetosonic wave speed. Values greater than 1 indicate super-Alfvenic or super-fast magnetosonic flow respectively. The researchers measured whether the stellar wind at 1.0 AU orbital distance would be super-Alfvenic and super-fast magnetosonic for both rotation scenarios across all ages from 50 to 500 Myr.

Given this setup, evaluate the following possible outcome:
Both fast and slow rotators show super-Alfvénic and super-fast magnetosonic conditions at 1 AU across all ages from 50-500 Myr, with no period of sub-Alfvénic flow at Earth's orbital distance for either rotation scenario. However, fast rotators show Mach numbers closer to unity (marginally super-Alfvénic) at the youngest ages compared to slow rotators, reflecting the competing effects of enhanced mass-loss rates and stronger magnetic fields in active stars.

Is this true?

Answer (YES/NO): YES